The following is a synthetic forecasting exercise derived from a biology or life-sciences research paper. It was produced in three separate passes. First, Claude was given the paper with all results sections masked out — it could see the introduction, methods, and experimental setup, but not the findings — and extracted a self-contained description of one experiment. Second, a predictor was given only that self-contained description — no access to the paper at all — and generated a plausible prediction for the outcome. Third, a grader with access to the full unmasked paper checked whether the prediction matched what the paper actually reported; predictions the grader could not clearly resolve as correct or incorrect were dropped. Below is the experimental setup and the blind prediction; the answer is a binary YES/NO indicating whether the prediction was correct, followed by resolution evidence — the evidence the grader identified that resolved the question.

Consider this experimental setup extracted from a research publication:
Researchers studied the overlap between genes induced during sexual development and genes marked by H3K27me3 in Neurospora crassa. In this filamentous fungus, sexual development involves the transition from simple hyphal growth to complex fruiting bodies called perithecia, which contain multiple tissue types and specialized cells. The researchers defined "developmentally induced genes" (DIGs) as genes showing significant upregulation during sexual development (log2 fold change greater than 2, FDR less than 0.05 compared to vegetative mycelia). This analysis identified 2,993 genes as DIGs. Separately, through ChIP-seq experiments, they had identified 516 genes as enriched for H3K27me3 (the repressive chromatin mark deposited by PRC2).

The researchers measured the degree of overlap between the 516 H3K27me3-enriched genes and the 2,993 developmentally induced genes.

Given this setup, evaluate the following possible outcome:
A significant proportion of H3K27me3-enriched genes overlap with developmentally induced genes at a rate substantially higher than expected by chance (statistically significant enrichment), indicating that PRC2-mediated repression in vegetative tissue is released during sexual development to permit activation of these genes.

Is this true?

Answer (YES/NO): YES